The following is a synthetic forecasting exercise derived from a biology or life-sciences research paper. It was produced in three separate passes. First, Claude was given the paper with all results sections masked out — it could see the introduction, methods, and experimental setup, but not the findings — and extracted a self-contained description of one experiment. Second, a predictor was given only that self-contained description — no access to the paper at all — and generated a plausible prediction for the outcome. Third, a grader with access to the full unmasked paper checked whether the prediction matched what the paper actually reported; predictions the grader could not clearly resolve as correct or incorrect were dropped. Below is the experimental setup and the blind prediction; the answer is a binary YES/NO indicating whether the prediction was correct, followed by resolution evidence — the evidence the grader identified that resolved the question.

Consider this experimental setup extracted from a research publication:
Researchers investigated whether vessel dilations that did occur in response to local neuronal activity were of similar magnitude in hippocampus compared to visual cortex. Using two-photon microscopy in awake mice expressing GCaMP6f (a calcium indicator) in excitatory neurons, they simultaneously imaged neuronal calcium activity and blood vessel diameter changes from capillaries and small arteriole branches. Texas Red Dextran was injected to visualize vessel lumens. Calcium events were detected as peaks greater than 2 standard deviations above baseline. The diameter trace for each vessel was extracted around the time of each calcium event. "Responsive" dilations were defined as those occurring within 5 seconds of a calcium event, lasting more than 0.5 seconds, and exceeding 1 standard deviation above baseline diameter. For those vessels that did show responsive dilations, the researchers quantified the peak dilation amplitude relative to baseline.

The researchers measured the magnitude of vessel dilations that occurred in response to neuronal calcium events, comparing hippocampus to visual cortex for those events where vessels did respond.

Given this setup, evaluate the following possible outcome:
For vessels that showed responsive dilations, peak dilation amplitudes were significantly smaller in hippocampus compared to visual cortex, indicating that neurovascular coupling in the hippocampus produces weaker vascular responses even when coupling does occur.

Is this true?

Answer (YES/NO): YES